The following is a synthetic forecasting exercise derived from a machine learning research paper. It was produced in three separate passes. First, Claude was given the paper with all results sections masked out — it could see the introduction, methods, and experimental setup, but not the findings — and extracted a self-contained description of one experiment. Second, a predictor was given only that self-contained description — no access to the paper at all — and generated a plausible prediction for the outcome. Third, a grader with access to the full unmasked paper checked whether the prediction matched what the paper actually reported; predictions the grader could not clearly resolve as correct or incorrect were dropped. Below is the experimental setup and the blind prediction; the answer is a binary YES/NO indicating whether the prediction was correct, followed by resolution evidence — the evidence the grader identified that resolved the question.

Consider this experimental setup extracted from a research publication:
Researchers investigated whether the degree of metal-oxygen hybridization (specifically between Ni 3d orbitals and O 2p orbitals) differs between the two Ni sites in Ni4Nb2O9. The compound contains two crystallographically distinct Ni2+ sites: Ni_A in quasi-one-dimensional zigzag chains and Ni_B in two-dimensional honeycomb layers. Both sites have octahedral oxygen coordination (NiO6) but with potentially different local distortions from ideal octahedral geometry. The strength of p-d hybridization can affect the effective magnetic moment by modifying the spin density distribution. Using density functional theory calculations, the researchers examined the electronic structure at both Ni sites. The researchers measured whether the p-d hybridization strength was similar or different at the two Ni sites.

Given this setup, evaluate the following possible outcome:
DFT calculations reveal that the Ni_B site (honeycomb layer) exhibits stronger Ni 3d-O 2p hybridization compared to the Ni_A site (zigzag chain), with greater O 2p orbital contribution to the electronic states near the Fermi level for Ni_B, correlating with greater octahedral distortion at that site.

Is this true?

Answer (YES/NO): NO